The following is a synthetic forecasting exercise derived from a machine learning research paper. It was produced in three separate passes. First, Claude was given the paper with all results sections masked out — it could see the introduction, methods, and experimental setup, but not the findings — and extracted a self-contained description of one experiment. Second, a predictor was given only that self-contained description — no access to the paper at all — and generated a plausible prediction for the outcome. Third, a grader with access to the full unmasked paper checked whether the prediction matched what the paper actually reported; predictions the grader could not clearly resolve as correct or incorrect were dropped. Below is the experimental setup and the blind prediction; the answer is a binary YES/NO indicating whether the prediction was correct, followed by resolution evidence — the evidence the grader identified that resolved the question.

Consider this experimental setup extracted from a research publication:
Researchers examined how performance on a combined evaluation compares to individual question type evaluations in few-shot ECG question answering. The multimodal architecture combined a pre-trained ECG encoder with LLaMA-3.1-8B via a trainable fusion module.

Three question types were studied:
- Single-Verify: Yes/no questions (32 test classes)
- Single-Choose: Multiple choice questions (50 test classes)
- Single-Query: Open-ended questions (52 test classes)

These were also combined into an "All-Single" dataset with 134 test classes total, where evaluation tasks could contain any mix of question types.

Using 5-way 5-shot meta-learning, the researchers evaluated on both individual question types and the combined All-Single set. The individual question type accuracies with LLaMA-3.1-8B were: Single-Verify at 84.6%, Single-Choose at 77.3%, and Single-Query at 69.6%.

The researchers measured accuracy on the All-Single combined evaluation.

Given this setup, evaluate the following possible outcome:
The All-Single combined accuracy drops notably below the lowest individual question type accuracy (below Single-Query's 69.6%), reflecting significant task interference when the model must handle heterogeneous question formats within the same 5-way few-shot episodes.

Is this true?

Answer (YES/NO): NO